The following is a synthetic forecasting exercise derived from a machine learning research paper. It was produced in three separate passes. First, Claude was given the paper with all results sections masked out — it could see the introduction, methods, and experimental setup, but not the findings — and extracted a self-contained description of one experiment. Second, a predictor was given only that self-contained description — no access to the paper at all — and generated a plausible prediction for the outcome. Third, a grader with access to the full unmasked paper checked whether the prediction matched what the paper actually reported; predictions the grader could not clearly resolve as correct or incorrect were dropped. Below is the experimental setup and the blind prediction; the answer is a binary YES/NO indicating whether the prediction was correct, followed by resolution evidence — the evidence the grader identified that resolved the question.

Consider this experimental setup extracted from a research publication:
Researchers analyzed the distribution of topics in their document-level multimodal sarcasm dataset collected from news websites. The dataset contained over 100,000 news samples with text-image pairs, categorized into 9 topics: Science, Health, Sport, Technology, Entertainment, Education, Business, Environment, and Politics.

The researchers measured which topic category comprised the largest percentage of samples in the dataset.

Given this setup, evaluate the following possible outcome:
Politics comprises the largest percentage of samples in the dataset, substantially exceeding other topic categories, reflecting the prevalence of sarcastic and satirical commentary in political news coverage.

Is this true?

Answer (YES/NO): NO